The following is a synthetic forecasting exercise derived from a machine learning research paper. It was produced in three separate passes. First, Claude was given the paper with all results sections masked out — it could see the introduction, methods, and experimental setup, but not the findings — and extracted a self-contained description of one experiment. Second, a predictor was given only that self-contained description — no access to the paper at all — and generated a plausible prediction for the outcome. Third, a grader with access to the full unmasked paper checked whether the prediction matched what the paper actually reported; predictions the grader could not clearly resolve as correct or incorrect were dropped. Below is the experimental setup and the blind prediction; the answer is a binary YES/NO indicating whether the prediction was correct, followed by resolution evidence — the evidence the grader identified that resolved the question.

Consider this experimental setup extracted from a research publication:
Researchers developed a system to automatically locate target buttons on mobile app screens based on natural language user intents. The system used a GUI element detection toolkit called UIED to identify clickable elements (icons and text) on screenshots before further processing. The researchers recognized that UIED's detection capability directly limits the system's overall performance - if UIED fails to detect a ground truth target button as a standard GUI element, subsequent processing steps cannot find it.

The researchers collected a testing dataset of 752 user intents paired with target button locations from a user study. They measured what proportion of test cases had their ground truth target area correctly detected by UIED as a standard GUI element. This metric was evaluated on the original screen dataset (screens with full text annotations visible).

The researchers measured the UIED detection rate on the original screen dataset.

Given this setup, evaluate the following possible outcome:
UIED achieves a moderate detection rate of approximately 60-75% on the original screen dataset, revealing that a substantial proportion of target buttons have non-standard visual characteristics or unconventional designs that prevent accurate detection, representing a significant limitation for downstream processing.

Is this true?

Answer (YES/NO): NO